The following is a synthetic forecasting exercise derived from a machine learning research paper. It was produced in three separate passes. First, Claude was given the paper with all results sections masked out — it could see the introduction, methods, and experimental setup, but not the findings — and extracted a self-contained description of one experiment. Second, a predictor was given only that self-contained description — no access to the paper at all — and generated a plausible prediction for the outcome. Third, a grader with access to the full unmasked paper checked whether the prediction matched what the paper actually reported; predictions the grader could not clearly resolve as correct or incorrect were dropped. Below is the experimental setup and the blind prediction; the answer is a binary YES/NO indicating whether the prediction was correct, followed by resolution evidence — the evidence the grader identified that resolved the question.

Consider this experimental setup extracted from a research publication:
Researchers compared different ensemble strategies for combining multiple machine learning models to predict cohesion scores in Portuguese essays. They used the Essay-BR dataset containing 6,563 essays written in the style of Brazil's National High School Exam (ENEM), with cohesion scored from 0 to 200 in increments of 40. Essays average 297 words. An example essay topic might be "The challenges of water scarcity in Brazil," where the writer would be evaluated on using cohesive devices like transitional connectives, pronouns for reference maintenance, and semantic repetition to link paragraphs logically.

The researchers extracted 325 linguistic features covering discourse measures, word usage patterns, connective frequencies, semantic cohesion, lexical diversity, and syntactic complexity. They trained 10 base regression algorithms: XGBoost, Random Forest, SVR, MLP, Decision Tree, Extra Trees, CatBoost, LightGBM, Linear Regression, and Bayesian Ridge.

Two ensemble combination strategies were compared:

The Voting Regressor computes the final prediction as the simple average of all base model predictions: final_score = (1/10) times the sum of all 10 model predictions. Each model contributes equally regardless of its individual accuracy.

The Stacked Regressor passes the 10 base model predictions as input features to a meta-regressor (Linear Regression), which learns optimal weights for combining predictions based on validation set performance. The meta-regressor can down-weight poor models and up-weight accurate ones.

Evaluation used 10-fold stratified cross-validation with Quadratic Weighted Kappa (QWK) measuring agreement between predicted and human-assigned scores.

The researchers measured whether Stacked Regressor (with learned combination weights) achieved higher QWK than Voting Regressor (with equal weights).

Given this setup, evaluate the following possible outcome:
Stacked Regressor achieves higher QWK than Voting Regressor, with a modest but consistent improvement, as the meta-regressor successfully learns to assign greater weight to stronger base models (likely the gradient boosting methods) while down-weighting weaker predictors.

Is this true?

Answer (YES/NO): YES